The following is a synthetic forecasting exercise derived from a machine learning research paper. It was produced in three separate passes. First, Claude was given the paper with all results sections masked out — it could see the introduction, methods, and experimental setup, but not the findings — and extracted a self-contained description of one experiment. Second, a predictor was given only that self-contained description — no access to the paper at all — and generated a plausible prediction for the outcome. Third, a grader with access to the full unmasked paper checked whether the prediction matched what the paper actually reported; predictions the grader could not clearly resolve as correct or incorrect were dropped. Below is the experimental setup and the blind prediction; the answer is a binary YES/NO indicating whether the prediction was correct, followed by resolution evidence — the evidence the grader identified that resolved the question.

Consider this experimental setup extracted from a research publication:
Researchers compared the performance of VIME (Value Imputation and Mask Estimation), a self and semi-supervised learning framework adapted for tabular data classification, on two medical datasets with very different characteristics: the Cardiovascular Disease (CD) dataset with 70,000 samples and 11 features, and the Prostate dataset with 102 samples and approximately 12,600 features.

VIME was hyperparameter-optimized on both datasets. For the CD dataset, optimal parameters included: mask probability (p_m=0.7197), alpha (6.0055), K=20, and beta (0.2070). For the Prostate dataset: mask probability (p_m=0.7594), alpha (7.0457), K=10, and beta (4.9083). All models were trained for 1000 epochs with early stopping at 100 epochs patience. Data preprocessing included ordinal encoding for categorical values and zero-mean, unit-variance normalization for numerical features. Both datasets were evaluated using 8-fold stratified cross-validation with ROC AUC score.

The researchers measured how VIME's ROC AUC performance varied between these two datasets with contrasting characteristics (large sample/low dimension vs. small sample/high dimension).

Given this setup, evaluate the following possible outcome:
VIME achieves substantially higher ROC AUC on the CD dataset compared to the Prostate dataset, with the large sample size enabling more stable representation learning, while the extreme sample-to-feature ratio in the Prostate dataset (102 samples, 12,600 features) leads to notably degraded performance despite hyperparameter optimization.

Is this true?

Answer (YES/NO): YES